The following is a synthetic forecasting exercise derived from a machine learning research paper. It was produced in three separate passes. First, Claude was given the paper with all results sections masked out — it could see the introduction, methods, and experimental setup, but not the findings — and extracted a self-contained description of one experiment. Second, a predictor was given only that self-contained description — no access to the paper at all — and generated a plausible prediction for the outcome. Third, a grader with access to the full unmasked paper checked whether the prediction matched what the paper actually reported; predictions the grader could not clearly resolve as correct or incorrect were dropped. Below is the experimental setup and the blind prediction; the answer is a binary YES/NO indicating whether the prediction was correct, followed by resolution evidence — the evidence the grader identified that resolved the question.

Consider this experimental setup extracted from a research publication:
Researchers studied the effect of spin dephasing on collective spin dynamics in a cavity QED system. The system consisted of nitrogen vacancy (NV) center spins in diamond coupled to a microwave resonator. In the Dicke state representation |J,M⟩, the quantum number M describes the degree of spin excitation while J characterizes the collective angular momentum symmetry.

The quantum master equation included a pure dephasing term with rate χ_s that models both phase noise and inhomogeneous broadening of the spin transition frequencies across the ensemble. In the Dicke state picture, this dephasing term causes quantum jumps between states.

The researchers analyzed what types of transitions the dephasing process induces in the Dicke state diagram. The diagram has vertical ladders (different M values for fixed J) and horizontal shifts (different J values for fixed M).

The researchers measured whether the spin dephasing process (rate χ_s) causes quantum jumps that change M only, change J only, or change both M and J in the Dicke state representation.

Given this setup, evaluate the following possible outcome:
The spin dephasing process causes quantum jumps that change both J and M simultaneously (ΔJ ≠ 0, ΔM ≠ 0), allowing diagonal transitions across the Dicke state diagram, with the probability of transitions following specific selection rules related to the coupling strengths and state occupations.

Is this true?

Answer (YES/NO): NO